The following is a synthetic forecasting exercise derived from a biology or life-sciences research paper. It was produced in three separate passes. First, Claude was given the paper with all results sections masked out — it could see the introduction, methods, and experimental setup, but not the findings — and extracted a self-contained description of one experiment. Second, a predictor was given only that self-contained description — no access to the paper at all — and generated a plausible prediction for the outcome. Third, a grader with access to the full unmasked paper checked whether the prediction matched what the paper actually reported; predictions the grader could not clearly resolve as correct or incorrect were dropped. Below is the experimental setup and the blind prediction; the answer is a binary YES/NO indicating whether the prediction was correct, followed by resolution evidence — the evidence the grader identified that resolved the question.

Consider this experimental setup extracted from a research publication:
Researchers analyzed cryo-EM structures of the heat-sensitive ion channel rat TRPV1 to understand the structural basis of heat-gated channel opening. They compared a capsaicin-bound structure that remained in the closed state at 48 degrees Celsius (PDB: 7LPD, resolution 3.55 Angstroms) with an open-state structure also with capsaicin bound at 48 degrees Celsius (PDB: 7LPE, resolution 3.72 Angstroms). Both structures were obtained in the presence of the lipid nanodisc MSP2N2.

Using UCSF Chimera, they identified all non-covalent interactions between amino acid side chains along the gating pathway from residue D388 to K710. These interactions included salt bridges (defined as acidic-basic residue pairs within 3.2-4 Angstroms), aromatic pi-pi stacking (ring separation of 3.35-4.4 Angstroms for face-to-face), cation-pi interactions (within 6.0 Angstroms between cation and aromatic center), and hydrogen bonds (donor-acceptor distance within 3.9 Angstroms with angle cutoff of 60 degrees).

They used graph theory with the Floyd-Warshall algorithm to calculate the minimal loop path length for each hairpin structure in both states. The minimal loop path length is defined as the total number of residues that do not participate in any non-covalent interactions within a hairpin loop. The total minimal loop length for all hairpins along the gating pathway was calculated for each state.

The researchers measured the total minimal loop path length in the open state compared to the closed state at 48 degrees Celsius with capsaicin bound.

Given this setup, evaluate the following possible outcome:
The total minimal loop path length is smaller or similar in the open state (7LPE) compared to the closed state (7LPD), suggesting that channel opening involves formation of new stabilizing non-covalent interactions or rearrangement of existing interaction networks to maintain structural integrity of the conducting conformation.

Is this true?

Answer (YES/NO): NO